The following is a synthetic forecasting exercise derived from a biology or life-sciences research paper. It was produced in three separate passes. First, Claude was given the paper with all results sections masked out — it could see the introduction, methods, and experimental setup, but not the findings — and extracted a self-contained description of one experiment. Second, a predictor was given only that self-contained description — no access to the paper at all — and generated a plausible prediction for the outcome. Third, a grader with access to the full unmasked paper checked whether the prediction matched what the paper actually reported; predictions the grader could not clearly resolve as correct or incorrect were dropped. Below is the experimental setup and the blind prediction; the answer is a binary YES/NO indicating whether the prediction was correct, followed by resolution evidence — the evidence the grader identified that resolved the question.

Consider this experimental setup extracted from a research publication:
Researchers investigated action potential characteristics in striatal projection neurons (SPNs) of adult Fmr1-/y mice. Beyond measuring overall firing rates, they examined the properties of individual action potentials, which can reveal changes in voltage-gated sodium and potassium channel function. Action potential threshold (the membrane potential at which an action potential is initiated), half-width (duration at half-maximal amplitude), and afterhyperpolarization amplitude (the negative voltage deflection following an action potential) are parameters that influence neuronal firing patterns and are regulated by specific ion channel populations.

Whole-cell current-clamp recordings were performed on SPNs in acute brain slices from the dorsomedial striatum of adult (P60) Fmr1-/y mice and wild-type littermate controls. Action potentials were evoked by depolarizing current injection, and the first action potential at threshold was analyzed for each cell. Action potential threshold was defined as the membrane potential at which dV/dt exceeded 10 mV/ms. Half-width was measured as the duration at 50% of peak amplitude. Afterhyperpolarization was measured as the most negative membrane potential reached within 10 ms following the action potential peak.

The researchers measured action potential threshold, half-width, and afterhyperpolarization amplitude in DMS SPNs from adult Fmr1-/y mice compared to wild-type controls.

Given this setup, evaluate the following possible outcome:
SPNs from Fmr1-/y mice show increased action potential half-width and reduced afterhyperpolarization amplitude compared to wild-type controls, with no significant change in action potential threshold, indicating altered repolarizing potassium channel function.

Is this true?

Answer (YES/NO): NO